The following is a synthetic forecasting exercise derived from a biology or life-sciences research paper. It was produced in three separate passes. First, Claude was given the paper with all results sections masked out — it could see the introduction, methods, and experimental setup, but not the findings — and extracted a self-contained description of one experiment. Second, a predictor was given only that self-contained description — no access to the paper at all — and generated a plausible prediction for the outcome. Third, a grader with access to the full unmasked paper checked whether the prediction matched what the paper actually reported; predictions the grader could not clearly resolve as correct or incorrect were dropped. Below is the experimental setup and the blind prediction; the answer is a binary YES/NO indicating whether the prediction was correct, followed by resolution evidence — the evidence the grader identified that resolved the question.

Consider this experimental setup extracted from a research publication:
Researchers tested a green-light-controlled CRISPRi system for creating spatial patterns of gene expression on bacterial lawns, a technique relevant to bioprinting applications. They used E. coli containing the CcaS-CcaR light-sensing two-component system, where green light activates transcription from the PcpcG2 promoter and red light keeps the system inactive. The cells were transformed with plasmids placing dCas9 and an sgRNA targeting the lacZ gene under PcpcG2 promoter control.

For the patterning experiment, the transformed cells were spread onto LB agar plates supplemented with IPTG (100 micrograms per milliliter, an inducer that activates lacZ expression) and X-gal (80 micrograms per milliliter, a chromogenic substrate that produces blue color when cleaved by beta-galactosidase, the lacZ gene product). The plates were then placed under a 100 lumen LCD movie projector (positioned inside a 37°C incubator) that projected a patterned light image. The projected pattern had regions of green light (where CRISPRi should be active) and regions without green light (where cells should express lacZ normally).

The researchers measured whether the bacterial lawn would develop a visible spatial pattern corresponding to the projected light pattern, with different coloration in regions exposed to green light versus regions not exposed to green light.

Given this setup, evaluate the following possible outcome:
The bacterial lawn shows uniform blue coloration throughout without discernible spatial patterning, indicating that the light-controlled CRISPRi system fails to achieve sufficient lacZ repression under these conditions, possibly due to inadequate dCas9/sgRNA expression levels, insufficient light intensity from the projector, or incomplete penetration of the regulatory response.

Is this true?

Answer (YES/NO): NO